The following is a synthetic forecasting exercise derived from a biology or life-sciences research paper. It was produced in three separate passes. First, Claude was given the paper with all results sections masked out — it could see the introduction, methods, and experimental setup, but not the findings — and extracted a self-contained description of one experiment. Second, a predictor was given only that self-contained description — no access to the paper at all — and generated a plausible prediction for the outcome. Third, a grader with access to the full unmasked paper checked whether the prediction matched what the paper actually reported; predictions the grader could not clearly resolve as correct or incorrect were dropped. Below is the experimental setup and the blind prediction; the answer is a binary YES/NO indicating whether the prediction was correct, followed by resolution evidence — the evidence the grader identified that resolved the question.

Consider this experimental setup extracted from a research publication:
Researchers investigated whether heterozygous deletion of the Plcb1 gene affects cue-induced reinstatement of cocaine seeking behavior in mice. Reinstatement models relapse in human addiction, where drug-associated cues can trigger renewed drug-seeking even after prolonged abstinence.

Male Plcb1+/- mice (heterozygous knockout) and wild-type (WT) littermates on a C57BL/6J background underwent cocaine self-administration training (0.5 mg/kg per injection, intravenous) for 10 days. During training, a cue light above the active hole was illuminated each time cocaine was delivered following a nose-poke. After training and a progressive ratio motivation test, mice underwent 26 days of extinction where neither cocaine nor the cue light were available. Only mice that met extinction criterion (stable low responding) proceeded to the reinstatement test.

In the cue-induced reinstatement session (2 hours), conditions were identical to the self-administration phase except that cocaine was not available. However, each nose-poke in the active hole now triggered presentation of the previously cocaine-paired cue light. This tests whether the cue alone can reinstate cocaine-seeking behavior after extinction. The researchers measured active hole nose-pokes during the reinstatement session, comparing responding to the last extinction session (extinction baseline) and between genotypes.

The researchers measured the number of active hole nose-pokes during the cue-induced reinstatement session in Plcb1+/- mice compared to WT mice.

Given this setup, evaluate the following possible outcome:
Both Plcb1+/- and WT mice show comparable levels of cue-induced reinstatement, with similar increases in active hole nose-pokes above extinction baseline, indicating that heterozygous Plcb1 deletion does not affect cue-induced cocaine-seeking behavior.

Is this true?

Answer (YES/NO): NO